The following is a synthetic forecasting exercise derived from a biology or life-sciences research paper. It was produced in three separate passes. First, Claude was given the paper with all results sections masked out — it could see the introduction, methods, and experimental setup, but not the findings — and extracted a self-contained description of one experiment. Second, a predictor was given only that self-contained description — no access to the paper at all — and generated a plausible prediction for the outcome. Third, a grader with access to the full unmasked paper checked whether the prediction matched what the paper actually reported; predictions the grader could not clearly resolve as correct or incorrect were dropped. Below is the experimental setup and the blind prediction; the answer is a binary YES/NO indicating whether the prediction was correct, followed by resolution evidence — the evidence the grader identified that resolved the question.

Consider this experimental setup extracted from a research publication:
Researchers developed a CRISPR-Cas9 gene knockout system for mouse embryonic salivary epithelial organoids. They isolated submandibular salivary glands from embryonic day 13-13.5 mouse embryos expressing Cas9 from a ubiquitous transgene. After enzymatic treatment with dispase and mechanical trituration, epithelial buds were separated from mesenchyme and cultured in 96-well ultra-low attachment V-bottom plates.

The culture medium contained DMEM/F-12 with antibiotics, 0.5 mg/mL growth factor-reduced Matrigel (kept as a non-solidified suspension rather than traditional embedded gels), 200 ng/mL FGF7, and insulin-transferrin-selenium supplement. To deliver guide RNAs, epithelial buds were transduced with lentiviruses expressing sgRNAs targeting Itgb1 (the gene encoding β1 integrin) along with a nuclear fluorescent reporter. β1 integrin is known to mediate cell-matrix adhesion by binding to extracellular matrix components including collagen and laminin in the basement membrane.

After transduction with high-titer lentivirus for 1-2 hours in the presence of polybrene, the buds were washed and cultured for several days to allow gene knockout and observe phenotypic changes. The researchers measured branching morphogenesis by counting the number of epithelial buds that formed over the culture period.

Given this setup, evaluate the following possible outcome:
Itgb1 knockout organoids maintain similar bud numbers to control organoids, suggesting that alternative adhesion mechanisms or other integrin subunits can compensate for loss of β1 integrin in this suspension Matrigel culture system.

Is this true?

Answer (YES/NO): NO